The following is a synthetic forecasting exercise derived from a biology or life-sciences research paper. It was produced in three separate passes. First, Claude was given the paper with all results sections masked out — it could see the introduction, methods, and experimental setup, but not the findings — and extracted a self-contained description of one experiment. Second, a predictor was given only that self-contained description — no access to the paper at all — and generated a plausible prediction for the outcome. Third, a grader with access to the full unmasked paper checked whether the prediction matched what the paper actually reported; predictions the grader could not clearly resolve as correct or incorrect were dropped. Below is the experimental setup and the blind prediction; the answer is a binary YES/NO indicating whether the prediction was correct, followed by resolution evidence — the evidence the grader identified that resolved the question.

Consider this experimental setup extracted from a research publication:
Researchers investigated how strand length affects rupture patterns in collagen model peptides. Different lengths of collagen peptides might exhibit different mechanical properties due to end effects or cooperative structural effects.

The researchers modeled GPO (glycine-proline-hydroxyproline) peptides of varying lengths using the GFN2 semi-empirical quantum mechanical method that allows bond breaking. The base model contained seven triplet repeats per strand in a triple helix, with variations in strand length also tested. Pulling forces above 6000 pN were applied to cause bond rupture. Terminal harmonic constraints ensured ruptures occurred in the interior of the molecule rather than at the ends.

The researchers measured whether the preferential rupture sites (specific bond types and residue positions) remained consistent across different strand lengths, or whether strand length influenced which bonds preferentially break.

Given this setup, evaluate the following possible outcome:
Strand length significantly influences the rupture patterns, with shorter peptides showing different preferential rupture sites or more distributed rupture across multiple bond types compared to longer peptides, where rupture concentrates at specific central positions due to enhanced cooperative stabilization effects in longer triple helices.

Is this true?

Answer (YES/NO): NO